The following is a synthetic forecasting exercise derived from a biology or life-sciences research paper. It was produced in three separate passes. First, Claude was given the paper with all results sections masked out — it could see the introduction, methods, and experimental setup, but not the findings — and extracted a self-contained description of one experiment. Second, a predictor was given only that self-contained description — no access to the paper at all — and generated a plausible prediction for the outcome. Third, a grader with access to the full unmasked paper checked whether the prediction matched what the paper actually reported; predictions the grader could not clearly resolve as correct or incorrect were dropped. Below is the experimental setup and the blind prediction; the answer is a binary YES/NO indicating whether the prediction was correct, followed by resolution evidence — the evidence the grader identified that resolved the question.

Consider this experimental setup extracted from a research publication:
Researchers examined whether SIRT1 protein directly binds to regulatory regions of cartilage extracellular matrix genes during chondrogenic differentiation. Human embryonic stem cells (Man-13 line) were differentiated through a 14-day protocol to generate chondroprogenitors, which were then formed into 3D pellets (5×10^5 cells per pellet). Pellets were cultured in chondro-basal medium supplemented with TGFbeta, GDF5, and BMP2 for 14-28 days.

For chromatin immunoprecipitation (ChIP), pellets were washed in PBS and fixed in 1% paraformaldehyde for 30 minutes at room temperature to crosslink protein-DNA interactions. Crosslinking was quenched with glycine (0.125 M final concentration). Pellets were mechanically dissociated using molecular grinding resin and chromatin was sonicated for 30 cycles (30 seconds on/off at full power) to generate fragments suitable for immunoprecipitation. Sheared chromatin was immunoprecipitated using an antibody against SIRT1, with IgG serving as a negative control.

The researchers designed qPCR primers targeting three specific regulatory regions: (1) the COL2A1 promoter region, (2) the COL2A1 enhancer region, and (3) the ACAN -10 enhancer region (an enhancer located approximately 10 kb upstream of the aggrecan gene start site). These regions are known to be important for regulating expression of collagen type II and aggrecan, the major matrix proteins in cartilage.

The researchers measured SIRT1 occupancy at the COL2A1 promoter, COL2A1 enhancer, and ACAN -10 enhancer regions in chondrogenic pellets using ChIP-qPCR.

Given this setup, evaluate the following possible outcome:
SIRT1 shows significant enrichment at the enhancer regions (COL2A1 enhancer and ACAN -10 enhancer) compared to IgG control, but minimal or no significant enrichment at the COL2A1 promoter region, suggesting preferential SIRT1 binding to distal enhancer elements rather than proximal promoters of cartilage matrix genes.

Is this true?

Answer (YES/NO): NO